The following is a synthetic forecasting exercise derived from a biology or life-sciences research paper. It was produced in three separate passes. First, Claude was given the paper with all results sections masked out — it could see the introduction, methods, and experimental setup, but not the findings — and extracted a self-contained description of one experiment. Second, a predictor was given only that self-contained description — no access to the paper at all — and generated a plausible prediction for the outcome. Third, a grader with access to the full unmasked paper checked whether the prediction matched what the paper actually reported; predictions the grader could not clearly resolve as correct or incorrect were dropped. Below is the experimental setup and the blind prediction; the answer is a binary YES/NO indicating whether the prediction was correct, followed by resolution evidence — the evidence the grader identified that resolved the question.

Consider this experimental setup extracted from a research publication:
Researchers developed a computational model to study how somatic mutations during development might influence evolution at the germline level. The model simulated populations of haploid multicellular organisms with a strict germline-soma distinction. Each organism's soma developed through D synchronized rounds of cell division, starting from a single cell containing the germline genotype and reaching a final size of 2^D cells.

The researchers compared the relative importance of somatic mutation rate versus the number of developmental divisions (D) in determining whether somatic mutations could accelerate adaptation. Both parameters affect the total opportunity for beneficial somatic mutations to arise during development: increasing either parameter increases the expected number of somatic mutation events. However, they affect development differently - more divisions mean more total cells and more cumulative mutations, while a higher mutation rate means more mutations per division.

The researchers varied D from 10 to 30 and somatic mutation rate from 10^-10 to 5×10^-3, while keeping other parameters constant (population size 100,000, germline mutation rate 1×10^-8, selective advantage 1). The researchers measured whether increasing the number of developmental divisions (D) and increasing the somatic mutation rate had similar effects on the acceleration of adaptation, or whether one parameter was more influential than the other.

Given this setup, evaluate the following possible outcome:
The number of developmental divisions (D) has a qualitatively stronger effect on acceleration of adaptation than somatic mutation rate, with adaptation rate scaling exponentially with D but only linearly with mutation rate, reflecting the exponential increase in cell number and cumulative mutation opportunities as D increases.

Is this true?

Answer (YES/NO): NO